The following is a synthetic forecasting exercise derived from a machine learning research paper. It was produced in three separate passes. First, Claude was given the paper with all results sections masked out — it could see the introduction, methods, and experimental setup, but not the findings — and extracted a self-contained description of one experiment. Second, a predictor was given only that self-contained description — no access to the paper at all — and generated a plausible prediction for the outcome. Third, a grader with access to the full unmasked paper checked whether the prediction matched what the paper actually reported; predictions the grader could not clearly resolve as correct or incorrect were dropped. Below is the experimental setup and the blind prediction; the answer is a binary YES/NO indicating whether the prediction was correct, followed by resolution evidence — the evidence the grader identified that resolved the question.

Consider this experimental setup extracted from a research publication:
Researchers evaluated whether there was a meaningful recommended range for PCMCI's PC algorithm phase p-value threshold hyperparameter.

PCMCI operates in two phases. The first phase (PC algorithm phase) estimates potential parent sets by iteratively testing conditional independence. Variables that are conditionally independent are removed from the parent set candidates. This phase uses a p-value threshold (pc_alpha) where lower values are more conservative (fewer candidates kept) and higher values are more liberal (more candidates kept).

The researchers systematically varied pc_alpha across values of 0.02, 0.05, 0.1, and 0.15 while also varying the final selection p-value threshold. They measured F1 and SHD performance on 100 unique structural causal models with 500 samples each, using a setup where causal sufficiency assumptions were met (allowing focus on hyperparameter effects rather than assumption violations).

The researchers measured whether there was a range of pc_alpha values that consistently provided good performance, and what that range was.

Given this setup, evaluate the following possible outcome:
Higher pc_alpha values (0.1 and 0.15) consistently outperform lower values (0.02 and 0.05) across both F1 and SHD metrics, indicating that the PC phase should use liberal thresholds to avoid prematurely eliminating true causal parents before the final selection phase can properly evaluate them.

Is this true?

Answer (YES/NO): NO